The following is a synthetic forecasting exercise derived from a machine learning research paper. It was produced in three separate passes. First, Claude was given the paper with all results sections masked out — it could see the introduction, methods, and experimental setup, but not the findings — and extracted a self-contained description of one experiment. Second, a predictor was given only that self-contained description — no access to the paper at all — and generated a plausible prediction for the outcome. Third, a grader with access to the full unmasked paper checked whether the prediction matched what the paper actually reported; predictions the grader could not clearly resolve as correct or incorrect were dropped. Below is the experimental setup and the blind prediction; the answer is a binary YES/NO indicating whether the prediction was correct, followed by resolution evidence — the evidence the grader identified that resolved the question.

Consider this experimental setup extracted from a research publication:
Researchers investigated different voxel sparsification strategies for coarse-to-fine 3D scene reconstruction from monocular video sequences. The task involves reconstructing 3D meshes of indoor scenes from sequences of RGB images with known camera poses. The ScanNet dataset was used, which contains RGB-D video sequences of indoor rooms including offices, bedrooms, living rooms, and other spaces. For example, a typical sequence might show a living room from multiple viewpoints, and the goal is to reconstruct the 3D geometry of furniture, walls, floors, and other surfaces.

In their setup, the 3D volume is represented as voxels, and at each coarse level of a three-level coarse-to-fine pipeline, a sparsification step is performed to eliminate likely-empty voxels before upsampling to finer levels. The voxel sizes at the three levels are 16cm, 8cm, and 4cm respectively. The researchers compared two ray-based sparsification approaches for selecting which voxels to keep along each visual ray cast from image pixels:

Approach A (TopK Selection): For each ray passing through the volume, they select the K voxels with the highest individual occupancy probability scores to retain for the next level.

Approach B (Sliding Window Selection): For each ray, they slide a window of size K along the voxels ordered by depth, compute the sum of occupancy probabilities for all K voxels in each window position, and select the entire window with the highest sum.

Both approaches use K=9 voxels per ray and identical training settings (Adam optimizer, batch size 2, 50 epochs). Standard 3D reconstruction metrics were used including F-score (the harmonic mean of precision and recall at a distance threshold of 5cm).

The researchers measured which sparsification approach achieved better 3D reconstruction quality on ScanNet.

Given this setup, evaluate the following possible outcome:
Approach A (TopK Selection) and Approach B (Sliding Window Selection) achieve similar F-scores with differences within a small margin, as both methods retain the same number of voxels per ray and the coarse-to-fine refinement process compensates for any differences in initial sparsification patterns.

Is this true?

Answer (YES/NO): NO